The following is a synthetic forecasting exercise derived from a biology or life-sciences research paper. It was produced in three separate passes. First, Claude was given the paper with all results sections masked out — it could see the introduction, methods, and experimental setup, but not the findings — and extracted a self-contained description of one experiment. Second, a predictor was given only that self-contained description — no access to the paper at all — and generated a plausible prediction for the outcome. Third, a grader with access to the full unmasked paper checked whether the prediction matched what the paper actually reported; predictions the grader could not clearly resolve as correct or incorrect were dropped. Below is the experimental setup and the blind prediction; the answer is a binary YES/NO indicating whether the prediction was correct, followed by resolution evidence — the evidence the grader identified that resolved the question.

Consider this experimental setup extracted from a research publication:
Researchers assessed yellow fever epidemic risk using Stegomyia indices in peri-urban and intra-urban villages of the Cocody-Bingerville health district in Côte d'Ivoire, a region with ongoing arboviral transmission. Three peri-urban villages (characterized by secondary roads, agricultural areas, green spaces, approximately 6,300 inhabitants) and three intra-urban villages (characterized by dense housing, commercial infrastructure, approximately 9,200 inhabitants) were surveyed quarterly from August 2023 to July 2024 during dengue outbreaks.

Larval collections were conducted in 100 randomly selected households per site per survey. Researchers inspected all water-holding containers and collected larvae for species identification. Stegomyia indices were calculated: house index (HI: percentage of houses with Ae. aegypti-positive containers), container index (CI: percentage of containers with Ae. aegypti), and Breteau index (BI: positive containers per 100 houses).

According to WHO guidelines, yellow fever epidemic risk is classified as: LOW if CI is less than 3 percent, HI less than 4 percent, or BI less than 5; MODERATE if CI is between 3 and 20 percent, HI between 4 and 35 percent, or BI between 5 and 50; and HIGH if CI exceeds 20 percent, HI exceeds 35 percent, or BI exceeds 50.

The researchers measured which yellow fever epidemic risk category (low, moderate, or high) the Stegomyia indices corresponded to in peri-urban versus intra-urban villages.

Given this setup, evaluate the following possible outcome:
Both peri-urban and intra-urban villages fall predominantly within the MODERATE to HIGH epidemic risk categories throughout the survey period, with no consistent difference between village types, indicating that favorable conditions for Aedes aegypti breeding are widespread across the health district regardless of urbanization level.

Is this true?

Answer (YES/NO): YES